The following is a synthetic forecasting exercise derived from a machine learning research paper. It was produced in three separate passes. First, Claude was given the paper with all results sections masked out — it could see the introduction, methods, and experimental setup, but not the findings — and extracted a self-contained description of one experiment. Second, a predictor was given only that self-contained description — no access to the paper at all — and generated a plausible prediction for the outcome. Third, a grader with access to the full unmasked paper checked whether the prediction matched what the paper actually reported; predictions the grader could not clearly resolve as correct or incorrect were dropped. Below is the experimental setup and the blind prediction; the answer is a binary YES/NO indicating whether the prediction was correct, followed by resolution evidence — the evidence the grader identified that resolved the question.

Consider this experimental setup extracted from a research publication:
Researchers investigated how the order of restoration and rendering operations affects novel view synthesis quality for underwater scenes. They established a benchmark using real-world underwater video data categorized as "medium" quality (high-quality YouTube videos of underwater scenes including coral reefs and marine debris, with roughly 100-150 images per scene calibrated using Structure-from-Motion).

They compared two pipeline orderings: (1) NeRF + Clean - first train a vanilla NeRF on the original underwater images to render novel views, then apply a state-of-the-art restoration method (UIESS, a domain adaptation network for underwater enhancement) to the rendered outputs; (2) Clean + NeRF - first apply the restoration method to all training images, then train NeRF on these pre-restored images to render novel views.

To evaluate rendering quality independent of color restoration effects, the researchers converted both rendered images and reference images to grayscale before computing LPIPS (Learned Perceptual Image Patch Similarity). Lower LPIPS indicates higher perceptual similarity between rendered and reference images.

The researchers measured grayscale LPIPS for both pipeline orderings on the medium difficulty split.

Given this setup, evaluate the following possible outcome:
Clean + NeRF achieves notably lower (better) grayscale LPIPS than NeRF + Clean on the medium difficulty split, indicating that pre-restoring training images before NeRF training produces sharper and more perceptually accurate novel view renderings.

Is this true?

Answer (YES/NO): YES